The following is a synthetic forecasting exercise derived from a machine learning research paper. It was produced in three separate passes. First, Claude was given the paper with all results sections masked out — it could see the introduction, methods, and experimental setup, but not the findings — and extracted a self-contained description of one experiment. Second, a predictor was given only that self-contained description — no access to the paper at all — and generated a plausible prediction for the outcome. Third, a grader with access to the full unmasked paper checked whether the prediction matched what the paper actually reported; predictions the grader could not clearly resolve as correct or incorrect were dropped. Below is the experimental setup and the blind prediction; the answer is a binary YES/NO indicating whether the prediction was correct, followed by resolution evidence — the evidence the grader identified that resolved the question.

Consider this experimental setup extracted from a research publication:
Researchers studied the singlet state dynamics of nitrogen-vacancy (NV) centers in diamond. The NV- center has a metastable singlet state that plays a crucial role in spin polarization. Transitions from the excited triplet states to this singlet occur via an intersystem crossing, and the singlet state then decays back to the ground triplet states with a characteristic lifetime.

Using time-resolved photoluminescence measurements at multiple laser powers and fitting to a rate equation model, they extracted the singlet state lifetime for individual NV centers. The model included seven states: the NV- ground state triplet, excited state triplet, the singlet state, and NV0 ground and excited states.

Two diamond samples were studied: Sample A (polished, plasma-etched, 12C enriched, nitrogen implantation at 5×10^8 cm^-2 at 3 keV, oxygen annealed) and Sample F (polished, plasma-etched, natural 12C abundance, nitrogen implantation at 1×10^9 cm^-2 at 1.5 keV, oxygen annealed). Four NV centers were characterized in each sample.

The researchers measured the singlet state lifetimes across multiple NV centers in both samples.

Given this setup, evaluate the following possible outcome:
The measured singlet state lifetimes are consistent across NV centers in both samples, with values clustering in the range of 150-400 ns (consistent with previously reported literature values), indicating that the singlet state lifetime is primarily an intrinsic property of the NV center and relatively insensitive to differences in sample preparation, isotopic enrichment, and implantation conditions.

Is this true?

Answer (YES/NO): NO